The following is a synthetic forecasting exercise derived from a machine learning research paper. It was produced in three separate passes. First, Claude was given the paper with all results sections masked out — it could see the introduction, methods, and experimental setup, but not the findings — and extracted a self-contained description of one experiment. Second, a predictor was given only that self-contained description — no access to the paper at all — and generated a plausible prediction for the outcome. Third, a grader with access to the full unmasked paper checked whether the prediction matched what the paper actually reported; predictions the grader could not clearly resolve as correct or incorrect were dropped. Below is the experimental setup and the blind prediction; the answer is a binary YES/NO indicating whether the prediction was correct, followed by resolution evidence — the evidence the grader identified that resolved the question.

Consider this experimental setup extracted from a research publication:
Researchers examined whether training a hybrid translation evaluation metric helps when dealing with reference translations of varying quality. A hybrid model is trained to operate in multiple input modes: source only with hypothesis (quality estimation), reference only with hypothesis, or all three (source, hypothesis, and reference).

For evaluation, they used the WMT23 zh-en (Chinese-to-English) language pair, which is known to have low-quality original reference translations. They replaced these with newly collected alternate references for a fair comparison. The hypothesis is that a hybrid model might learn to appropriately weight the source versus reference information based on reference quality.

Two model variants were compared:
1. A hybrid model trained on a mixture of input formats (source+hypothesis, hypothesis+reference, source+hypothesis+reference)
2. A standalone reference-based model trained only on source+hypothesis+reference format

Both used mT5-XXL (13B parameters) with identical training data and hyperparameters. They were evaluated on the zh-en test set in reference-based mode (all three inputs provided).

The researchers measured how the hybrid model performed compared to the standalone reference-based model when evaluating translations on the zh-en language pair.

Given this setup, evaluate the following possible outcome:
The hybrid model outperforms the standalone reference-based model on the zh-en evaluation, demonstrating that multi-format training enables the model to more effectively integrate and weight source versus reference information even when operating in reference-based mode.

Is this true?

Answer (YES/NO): YES